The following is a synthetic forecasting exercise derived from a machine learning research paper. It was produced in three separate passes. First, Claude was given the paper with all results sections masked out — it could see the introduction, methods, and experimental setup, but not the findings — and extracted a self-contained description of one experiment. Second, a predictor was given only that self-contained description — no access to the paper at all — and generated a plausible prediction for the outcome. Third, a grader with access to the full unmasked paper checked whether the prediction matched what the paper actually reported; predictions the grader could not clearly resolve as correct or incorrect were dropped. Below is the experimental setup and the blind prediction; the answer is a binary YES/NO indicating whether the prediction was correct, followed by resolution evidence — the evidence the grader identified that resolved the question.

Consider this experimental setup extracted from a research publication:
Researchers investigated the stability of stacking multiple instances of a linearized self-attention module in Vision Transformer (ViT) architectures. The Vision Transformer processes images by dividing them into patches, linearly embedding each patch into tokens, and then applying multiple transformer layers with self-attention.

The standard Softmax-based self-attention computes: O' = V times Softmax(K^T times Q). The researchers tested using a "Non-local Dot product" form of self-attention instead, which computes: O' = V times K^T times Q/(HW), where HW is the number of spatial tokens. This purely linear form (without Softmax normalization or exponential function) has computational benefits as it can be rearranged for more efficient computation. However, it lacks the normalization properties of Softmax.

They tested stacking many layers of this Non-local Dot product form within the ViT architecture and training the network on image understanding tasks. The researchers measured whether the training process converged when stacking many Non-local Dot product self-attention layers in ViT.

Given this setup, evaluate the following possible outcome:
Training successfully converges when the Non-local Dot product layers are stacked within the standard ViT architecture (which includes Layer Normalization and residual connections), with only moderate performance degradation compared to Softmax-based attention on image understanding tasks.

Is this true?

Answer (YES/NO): NO